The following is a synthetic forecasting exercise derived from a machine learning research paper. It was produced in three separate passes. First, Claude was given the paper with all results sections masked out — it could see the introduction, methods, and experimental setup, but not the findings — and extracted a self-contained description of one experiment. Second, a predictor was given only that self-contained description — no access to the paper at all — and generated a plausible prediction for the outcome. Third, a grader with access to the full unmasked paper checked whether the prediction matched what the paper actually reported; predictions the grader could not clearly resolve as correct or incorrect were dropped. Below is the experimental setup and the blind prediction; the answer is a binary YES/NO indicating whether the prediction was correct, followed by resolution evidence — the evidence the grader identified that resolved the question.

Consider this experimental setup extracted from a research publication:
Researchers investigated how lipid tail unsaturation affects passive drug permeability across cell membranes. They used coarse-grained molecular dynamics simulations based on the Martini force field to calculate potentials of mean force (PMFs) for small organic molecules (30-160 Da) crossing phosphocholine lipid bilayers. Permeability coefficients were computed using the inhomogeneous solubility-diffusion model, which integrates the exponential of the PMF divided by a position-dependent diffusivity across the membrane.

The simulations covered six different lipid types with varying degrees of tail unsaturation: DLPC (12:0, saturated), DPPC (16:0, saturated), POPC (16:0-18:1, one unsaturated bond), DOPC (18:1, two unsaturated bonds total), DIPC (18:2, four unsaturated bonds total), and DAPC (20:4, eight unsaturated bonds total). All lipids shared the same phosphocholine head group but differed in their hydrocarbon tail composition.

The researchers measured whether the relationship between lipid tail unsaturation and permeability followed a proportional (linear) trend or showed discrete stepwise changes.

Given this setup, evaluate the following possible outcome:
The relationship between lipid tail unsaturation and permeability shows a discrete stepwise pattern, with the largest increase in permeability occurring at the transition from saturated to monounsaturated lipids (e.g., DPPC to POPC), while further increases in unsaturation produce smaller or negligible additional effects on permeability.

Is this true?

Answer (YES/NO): NO